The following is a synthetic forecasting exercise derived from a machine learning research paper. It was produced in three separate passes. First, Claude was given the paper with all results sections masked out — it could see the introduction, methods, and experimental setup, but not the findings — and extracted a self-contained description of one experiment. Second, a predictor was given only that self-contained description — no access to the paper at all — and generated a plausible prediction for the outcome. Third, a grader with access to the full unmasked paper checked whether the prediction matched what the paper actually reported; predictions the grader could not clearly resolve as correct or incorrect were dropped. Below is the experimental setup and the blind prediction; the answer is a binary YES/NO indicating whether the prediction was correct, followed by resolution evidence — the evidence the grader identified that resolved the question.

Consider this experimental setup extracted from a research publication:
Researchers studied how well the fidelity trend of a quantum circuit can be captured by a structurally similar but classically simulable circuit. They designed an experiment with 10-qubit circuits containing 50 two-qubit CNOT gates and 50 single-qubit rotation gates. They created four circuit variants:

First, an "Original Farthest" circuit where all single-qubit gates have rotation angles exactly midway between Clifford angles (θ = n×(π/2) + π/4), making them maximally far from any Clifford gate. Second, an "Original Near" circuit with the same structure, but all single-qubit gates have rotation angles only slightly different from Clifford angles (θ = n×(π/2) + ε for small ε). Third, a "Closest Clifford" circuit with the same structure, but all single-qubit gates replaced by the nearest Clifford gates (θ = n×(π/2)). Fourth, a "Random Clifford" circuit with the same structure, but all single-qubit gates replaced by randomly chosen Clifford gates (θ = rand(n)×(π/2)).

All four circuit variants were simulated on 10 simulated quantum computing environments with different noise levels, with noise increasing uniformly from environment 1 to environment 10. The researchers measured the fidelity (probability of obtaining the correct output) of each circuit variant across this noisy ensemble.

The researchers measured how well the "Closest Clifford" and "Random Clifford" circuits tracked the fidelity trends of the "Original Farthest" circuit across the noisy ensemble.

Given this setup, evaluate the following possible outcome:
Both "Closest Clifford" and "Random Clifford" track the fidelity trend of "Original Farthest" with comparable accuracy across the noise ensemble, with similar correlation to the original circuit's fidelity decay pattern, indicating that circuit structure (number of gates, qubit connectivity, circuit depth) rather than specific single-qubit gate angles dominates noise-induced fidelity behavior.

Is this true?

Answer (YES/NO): NO